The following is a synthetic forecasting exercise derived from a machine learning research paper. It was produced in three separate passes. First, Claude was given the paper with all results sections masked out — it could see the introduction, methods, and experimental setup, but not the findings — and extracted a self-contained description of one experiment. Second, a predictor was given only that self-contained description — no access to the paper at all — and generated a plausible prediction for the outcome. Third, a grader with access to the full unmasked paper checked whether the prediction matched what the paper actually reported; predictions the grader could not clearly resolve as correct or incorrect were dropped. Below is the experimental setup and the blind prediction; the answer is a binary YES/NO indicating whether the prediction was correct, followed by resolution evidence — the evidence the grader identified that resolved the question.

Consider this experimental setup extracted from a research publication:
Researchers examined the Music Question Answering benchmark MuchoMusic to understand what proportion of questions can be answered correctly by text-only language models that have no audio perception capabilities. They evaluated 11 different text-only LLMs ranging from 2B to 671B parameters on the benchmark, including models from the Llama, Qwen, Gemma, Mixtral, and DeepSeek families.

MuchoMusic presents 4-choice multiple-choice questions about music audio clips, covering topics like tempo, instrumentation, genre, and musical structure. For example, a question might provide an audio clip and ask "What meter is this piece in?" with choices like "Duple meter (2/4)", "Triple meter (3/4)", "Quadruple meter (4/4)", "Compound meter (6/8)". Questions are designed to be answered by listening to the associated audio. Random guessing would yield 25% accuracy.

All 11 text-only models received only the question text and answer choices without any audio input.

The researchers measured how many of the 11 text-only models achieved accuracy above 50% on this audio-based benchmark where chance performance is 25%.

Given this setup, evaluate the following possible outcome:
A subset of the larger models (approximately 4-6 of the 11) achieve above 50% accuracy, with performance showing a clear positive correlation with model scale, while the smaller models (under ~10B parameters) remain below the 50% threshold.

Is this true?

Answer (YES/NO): NO